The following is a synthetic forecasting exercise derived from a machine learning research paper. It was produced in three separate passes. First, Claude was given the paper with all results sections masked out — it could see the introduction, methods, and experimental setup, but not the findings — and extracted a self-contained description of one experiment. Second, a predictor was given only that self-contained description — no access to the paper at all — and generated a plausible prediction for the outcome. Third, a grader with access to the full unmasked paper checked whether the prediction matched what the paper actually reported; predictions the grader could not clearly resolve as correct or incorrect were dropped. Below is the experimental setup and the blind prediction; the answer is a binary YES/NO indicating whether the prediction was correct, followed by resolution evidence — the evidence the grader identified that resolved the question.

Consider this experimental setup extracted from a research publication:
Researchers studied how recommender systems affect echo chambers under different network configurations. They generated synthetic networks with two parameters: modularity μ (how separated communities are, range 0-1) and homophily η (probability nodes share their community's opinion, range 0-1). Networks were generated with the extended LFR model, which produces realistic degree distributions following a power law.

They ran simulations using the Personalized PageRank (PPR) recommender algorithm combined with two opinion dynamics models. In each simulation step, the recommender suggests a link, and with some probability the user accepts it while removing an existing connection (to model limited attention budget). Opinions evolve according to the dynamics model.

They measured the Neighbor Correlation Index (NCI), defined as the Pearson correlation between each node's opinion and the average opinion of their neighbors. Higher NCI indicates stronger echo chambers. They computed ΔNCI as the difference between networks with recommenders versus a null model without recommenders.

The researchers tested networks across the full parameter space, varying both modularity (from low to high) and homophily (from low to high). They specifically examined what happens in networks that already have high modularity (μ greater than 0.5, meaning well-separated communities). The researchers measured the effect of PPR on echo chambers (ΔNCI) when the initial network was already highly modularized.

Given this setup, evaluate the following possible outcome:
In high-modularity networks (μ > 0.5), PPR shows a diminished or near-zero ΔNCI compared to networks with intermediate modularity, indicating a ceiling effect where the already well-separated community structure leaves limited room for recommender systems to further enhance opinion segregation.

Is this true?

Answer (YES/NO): NO